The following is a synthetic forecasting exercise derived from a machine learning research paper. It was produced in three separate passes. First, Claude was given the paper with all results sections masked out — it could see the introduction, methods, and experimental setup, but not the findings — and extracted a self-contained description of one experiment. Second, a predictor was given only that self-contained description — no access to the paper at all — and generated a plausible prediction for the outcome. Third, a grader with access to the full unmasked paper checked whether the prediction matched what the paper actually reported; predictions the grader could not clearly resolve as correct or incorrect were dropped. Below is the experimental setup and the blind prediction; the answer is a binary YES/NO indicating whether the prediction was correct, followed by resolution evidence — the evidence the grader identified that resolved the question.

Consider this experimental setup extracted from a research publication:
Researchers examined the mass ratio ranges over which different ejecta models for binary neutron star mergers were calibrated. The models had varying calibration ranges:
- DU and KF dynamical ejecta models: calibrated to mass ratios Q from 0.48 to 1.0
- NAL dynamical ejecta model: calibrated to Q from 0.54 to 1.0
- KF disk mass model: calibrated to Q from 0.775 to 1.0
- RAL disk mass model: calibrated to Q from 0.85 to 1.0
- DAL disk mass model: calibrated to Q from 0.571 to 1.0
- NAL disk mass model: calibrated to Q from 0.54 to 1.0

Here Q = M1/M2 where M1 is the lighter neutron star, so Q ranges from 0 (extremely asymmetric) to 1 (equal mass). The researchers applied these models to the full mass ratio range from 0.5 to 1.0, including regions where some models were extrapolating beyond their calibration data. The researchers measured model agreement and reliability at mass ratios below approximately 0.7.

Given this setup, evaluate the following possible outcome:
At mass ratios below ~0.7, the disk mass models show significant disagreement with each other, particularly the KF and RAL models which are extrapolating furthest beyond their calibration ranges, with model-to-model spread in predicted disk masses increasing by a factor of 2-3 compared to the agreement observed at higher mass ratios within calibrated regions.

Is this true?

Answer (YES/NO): NO